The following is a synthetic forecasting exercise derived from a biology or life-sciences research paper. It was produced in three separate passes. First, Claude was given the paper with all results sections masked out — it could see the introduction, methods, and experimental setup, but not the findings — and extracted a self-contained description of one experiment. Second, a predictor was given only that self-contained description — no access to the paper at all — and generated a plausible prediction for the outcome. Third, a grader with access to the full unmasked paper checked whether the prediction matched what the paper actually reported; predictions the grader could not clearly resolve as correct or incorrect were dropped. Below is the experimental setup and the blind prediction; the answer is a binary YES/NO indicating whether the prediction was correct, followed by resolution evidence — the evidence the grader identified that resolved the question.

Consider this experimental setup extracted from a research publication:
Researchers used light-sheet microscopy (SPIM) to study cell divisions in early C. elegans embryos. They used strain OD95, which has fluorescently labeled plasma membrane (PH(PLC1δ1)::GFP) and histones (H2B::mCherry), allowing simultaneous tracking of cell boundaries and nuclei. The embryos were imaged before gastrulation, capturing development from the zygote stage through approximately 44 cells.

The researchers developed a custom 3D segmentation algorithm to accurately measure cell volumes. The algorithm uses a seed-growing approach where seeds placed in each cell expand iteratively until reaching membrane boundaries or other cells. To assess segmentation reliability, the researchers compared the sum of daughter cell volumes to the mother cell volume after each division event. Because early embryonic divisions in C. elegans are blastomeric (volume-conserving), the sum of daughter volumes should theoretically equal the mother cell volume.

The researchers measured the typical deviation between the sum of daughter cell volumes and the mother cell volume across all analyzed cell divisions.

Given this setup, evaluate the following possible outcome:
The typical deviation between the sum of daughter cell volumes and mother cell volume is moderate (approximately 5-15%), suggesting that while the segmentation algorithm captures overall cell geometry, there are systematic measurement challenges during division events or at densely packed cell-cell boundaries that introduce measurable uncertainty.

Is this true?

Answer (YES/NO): NO